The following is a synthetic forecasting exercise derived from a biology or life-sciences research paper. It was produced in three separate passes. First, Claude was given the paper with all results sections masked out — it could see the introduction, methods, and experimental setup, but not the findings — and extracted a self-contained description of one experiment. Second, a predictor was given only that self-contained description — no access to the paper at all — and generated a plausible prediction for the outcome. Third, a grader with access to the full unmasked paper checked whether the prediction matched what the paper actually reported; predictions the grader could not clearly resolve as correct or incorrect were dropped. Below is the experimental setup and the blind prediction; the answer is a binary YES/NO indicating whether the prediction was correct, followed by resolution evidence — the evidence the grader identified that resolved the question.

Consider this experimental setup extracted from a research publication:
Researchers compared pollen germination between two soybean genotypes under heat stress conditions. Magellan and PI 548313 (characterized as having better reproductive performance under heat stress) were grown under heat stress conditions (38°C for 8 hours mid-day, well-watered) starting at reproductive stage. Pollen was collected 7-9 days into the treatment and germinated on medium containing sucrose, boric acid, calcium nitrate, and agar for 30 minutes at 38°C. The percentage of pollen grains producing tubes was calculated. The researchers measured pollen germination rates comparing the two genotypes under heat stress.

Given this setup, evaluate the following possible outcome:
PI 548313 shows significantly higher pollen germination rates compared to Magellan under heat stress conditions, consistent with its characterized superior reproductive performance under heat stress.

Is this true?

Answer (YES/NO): NO